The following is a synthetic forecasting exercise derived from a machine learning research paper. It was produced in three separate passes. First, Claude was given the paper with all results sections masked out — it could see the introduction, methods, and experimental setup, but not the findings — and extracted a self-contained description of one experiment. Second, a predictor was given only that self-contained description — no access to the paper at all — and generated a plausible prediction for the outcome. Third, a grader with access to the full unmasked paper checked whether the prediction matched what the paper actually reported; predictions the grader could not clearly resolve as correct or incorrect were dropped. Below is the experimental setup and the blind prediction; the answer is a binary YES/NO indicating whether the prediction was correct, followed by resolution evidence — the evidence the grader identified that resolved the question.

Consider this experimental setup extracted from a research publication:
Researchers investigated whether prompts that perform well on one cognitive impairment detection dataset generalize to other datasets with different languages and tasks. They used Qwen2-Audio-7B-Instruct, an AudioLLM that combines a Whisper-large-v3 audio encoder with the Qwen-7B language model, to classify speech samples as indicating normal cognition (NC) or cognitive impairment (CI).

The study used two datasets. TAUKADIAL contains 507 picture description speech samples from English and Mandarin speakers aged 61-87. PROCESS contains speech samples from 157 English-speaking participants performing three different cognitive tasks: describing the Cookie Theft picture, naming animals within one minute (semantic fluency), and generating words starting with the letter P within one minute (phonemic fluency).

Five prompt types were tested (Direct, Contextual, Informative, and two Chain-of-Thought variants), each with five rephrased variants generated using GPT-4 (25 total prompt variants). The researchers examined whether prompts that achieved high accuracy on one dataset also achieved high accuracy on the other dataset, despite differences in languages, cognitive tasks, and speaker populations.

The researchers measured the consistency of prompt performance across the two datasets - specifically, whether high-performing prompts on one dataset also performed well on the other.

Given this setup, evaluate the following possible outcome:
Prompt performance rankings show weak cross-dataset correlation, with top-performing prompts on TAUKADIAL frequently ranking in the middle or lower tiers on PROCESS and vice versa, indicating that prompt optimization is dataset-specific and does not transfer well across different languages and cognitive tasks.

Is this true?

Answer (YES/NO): NO